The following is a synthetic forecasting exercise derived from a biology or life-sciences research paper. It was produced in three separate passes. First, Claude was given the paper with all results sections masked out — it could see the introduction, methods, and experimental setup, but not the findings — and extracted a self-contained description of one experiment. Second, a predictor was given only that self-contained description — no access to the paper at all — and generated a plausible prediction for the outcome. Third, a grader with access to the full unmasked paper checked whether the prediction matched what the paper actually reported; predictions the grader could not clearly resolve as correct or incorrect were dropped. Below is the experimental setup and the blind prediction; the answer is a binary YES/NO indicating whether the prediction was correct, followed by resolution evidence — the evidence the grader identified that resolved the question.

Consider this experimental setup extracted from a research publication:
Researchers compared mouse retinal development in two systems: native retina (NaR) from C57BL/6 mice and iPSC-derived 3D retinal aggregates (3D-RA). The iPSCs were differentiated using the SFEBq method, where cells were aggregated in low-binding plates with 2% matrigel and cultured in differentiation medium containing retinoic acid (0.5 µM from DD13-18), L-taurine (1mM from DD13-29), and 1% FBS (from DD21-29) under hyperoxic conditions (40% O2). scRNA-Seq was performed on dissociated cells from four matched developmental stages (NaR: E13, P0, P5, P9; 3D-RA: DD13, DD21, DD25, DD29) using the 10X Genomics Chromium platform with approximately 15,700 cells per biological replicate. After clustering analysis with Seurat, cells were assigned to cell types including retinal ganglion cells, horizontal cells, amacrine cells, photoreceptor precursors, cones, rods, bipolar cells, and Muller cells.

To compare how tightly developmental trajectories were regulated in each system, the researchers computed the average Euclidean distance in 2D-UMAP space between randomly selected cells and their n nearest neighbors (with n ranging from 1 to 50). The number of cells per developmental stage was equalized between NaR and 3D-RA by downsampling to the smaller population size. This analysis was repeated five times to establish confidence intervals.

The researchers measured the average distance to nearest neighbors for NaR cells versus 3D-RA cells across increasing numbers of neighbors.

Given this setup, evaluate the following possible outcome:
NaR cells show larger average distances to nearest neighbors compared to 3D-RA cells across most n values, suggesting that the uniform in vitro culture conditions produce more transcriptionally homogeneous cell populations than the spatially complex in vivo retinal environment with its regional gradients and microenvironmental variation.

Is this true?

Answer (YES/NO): NO